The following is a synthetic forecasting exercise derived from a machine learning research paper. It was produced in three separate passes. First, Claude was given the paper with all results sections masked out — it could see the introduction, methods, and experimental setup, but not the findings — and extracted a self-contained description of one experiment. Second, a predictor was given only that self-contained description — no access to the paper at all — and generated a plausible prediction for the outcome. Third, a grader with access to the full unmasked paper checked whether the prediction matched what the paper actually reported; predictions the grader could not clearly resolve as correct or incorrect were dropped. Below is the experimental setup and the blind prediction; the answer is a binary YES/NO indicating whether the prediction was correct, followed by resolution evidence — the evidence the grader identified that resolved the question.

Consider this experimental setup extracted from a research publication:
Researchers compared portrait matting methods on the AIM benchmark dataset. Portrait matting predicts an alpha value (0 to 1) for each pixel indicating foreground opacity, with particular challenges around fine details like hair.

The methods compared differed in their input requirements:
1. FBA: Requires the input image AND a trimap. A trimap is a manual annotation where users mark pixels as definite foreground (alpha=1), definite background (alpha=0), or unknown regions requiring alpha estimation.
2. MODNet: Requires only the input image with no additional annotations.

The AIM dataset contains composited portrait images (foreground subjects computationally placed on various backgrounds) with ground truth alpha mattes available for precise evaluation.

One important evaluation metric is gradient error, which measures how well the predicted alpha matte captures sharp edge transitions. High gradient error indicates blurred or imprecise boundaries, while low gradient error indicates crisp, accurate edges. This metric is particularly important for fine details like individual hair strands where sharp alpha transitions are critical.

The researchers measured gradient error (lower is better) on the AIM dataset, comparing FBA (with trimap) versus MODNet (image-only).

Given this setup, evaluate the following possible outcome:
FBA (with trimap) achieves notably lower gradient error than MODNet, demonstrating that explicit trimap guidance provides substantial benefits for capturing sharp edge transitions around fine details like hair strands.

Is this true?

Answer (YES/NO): YES